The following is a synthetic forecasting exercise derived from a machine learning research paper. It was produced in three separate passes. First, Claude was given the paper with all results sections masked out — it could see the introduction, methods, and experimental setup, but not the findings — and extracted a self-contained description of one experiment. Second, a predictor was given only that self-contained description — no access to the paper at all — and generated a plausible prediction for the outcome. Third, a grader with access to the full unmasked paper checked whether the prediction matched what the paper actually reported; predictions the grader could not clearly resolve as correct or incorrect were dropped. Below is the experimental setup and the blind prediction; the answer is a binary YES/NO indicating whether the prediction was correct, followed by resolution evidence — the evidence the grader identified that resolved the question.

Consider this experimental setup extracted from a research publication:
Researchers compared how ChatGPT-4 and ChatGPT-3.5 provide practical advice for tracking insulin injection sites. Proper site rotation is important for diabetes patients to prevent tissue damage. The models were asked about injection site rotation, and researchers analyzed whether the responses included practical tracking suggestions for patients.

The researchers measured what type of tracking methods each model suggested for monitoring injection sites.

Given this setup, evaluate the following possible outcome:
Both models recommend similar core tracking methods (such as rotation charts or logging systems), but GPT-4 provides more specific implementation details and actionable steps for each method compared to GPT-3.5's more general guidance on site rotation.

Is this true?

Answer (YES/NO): NO